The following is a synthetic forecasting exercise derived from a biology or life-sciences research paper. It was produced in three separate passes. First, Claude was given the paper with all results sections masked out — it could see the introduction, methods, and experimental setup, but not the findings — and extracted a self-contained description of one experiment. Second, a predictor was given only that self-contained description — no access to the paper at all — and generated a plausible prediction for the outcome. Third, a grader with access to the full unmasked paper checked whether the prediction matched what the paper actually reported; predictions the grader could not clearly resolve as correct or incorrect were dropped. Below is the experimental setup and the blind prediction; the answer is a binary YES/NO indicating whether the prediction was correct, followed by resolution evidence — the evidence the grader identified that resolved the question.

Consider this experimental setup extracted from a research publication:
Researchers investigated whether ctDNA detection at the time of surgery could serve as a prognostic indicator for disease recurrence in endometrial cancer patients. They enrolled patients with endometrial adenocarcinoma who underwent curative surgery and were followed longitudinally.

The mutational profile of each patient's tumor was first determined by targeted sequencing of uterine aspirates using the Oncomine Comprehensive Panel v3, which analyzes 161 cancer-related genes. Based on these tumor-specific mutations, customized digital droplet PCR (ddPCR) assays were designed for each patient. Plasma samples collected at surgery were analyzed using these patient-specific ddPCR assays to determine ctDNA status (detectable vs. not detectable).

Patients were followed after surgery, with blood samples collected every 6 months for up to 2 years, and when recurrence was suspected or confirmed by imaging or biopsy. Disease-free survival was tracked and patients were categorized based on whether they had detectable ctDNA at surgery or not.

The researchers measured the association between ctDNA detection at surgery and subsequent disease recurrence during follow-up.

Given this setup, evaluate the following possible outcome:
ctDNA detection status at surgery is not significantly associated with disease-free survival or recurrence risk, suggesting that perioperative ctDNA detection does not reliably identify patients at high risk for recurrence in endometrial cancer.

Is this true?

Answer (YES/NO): NO